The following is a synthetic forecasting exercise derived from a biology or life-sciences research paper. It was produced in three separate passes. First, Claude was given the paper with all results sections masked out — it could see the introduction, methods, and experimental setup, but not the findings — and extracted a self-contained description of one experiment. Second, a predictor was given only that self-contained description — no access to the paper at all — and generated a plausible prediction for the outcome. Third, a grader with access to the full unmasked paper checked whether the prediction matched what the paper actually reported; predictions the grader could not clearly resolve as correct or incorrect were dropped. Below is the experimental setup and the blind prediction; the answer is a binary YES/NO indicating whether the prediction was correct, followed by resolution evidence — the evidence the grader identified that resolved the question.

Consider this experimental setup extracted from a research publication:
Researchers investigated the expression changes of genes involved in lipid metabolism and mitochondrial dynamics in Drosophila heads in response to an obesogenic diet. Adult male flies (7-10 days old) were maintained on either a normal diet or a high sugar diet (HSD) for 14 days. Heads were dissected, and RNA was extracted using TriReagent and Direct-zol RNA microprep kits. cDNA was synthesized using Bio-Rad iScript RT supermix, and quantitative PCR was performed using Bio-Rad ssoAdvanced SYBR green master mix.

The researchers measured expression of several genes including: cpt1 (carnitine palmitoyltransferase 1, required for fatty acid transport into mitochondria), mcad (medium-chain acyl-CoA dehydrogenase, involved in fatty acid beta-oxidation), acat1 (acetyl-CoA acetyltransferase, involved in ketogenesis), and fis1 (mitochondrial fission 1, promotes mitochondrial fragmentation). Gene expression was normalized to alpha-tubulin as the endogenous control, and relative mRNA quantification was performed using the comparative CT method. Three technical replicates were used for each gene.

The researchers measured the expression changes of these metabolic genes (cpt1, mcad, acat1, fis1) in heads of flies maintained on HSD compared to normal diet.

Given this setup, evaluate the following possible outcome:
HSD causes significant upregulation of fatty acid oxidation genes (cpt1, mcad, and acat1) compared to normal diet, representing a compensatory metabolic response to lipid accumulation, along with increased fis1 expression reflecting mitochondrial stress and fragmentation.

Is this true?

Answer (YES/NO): NO